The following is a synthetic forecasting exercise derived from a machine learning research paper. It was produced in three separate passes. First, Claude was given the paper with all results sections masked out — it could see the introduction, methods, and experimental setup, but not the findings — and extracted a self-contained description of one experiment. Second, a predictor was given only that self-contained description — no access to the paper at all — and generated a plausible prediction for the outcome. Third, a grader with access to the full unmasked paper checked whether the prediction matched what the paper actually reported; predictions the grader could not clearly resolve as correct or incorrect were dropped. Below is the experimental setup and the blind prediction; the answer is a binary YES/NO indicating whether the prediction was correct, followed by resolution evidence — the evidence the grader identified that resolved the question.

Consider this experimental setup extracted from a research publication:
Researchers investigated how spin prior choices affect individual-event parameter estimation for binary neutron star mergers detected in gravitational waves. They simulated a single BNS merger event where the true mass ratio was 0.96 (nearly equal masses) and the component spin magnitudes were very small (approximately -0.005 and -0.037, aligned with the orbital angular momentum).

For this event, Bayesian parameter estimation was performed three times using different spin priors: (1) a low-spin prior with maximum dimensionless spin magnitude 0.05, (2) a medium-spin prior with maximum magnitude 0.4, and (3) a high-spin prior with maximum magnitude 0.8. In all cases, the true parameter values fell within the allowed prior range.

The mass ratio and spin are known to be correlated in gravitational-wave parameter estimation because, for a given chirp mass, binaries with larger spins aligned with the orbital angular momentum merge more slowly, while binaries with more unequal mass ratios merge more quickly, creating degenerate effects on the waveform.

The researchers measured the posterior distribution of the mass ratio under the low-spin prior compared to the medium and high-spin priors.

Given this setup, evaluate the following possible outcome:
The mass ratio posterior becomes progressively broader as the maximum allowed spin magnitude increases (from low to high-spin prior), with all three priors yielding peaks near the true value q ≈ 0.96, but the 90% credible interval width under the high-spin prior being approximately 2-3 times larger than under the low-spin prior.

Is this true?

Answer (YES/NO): NO